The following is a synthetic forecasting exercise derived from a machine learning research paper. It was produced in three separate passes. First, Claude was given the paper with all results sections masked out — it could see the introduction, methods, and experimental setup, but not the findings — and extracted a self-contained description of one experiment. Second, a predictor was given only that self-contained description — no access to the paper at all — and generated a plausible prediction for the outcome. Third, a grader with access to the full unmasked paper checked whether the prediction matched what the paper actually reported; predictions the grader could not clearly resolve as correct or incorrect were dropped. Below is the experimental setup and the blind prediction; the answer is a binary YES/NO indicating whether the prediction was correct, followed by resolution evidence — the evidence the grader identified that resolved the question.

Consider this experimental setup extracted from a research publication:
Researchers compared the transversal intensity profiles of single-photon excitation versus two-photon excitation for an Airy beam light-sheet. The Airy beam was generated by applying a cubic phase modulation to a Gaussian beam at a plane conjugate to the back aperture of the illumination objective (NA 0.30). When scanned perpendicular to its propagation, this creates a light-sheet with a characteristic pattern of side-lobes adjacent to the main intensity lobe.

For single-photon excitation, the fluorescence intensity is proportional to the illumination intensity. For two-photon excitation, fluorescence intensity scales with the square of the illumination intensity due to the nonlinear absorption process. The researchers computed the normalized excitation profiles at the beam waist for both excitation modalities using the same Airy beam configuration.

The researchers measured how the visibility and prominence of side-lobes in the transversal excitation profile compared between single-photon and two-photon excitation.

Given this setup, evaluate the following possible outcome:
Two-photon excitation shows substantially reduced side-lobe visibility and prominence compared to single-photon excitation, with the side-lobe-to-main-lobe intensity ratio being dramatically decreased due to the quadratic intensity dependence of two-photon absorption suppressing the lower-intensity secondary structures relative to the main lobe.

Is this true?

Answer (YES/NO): YES